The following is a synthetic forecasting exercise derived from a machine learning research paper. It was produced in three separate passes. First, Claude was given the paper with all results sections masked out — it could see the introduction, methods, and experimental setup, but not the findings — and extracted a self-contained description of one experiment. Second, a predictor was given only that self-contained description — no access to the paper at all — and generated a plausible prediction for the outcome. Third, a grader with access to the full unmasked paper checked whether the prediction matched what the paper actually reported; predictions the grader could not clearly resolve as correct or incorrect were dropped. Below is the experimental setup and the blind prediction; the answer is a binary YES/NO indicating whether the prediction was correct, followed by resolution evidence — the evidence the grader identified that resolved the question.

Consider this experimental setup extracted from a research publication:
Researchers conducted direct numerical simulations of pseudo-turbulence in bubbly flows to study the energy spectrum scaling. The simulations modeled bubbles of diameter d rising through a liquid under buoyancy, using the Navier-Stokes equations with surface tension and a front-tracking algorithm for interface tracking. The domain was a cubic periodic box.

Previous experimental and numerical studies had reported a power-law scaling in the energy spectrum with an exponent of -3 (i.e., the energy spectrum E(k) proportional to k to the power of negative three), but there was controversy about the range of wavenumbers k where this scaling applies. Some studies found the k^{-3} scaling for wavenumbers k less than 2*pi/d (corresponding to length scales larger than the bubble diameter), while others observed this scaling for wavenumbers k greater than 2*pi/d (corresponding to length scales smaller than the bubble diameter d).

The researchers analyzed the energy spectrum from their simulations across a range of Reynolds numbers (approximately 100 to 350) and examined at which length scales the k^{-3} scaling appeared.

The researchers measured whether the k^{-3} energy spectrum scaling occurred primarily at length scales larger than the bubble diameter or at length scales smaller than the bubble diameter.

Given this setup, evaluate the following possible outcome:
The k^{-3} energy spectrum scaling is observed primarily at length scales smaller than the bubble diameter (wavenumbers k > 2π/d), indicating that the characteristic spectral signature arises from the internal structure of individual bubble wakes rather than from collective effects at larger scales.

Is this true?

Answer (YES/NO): YES